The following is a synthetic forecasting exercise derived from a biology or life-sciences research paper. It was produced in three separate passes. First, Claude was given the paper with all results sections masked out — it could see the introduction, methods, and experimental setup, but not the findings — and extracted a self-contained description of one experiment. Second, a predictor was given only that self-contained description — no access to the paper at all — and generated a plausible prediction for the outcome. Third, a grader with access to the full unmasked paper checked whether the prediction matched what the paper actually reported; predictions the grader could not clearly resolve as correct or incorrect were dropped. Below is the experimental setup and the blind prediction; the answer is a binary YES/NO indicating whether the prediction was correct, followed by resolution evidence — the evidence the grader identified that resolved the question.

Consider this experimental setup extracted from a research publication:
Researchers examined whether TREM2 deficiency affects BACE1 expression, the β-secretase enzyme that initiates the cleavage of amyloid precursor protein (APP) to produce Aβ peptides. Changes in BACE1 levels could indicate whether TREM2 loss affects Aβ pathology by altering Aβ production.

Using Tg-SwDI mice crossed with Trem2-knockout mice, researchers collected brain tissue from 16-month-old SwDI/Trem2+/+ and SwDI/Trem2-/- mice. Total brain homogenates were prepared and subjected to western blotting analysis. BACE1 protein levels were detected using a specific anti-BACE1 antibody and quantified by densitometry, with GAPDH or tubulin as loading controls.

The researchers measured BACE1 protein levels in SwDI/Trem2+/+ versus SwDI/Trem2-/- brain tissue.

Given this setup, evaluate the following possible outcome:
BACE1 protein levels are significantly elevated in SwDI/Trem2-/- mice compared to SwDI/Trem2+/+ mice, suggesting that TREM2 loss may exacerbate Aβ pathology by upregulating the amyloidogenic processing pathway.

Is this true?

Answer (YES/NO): YES